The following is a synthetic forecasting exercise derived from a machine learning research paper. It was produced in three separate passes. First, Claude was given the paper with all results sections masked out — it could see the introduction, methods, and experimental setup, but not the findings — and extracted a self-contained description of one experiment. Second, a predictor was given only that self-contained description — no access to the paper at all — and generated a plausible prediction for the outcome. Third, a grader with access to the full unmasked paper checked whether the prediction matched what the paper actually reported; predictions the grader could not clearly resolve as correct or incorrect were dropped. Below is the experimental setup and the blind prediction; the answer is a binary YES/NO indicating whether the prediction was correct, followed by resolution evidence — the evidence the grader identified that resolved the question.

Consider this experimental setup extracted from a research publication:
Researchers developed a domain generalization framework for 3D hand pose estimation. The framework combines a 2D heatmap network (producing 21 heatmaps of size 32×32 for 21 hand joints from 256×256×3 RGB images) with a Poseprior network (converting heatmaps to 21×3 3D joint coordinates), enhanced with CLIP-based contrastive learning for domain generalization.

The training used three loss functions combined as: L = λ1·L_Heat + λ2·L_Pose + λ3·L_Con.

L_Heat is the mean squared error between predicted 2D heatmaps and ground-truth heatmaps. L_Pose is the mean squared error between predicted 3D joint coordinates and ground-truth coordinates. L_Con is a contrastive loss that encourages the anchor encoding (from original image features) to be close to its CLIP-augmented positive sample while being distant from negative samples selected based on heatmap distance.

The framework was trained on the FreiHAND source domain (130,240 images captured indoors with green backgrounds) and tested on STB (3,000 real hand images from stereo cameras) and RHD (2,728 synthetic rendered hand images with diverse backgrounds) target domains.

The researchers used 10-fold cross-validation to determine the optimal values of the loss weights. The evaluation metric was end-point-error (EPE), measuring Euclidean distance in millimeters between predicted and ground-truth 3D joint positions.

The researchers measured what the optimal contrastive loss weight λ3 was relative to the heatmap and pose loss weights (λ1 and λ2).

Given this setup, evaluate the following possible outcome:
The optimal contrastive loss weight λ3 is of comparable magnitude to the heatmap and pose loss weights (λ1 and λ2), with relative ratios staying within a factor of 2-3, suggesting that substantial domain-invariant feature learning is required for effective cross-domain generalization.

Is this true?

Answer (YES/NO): NO